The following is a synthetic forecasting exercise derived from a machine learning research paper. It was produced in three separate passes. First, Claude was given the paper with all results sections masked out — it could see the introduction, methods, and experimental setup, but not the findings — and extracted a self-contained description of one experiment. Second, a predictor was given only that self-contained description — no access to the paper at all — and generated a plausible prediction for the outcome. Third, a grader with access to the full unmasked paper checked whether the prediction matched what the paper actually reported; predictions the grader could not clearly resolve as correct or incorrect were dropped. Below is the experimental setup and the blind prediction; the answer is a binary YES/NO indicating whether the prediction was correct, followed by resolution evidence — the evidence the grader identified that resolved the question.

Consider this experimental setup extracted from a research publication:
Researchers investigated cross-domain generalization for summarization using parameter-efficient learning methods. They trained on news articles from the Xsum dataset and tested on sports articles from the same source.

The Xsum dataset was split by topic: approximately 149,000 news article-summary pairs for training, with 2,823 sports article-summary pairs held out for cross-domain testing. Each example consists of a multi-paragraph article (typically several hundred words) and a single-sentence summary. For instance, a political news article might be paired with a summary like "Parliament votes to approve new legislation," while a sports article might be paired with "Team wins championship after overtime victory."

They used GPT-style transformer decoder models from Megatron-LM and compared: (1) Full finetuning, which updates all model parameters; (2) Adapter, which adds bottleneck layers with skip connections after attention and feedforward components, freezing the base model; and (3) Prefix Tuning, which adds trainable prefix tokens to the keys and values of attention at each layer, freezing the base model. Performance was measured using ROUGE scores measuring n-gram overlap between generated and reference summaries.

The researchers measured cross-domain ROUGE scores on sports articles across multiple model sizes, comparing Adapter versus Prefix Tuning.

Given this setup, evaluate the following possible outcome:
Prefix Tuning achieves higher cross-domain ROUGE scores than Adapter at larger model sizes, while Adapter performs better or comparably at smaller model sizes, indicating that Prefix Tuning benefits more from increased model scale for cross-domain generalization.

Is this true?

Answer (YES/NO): YES